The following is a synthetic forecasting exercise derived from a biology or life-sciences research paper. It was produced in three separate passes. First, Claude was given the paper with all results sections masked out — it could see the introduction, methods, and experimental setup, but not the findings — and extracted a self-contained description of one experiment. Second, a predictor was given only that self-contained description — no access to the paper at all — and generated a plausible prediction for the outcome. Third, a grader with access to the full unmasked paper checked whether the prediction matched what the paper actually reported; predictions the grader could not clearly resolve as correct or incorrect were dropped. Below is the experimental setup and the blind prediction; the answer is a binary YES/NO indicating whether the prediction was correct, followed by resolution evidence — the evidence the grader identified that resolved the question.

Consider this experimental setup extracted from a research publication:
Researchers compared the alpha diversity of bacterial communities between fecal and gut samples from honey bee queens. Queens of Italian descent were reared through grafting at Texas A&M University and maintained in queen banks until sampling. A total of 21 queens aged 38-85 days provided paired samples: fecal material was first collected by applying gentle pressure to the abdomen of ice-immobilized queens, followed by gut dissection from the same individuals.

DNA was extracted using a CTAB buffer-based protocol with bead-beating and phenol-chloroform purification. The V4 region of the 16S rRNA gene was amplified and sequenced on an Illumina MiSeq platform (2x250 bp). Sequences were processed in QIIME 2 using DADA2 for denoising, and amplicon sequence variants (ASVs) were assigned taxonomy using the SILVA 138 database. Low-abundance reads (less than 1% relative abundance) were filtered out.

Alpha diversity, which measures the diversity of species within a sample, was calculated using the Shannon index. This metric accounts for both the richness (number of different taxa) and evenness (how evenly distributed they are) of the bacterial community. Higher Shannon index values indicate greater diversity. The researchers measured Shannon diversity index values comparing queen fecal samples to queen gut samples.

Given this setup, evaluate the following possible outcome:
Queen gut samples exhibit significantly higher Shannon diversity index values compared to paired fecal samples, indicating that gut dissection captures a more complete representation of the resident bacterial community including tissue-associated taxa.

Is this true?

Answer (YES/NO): NO